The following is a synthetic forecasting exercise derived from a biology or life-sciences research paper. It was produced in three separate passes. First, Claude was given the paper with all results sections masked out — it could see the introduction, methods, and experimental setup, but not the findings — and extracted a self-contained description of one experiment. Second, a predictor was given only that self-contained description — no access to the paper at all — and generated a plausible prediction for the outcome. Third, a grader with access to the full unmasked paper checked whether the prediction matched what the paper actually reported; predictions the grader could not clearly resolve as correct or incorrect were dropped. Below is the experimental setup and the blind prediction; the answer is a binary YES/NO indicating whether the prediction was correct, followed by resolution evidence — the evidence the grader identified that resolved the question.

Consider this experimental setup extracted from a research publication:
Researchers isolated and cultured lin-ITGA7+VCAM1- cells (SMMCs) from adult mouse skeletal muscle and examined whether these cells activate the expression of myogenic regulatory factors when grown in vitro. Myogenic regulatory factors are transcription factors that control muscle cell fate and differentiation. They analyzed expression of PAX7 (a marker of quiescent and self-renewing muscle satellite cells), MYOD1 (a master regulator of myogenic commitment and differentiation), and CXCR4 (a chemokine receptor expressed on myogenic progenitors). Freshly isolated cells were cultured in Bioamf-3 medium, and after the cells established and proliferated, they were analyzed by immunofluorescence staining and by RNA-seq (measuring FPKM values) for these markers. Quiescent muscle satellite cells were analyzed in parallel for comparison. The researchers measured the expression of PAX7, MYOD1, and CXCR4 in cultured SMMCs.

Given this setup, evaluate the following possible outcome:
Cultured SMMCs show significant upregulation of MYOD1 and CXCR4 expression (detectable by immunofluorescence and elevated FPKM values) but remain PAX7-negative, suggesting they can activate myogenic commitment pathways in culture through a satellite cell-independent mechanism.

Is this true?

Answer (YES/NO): YES